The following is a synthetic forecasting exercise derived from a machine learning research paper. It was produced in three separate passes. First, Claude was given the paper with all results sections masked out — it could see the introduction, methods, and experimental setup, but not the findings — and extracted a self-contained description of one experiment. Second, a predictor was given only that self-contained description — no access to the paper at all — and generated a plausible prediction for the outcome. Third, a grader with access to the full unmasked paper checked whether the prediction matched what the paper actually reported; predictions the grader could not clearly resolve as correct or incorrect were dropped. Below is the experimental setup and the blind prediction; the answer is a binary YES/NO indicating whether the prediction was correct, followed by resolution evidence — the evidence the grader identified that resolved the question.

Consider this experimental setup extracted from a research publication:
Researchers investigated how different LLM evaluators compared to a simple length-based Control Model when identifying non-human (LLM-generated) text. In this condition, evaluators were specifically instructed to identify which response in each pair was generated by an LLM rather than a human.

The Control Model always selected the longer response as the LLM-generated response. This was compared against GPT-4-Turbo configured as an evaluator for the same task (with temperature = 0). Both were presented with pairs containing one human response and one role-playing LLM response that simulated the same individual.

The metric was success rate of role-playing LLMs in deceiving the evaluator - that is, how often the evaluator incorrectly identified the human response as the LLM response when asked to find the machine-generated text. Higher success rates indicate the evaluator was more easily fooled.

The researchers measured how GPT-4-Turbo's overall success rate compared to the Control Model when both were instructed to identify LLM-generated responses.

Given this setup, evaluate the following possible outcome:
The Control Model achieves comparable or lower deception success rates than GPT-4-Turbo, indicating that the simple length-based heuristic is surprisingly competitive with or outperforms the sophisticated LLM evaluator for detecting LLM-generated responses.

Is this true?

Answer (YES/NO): YES